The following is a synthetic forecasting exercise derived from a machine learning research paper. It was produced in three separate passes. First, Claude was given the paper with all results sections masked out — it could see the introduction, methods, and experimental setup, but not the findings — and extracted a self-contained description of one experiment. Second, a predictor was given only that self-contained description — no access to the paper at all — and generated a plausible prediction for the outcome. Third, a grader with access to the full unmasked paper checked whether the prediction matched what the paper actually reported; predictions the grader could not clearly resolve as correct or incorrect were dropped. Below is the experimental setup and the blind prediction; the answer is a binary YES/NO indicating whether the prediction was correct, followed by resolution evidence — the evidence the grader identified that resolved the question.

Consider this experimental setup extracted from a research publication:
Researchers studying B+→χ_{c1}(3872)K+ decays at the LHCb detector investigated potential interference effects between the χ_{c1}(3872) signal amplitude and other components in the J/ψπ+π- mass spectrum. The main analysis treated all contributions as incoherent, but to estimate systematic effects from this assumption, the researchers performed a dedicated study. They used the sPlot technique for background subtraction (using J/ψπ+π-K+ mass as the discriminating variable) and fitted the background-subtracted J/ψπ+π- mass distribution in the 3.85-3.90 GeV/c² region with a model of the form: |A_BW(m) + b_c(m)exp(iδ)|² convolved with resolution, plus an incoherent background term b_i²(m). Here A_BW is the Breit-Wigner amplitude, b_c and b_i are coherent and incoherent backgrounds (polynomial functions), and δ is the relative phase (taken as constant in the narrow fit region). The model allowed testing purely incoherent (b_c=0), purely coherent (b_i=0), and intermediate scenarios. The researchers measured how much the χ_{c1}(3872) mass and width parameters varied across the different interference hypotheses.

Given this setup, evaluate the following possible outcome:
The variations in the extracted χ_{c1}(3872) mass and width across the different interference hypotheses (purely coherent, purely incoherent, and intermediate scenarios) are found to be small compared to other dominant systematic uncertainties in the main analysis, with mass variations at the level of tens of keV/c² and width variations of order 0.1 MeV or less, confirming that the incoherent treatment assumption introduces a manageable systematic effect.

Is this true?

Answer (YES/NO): NO